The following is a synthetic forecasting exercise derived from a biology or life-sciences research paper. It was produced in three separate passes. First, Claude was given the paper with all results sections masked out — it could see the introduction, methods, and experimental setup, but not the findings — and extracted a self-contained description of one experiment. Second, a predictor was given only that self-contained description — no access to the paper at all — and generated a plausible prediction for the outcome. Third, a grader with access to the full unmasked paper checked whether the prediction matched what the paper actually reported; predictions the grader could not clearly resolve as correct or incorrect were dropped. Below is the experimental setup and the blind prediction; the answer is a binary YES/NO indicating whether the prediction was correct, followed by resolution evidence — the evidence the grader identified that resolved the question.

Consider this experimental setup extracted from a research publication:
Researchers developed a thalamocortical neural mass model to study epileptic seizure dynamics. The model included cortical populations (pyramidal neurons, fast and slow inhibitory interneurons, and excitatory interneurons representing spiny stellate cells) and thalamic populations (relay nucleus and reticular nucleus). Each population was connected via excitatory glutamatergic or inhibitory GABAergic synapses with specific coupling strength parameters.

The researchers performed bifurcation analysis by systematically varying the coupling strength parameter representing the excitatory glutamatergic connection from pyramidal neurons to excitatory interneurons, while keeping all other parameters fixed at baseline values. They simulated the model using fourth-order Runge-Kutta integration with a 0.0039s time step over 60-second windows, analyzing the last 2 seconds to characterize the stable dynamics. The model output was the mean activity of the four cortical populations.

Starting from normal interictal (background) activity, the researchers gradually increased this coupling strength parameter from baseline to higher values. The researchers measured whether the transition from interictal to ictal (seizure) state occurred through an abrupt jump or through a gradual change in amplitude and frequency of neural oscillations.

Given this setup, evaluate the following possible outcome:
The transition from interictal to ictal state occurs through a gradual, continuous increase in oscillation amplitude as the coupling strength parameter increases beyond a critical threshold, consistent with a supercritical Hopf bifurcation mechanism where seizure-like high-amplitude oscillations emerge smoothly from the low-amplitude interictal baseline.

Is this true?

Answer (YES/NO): NO